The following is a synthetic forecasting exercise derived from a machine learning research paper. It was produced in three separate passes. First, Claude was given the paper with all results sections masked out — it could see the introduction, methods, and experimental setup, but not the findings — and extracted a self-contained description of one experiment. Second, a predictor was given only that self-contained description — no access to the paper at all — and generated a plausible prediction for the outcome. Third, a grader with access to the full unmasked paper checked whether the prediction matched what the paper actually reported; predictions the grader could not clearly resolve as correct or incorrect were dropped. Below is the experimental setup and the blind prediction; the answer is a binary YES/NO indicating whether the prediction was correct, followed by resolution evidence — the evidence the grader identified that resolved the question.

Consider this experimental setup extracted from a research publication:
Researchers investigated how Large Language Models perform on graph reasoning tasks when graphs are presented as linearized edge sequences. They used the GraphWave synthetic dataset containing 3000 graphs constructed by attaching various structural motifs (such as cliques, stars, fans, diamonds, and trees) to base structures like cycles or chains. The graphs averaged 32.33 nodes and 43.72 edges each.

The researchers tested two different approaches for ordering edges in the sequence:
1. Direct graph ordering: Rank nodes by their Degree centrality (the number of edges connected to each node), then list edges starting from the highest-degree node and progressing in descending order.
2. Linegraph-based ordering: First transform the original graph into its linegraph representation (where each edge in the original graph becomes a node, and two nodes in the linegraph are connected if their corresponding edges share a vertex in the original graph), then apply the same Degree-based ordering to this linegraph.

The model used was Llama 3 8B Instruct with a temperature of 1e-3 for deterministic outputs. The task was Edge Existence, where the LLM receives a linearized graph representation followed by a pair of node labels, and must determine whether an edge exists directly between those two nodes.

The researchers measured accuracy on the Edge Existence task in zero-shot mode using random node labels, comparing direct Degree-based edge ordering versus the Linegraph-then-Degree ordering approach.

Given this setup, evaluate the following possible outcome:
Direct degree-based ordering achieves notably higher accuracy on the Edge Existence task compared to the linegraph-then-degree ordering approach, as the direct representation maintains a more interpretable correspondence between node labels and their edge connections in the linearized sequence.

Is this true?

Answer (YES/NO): NO